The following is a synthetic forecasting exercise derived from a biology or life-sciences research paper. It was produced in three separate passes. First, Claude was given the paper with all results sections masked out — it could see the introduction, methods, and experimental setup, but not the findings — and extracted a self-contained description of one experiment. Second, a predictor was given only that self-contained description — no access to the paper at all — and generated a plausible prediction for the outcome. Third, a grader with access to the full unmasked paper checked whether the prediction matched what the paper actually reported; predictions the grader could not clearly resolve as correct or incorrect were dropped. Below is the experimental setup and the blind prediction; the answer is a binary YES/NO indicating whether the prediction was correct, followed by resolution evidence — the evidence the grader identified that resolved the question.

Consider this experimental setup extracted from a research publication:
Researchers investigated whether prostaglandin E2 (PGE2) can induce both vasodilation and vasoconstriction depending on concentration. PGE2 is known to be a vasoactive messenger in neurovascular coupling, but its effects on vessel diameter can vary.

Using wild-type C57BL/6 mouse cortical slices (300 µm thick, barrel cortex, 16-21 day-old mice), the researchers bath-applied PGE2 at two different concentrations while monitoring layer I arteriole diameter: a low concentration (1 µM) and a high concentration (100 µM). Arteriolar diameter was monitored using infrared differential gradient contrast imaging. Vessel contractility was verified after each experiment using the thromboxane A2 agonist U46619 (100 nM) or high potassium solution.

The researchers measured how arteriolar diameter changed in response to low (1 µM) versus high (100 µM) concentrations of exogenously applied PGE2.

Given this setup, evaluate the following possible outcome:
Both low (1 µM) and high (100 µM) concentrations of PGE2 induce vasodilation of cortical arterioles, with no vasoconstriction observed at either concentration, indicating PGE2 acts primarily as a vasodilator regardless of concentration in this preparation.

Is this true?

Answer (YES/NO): NO